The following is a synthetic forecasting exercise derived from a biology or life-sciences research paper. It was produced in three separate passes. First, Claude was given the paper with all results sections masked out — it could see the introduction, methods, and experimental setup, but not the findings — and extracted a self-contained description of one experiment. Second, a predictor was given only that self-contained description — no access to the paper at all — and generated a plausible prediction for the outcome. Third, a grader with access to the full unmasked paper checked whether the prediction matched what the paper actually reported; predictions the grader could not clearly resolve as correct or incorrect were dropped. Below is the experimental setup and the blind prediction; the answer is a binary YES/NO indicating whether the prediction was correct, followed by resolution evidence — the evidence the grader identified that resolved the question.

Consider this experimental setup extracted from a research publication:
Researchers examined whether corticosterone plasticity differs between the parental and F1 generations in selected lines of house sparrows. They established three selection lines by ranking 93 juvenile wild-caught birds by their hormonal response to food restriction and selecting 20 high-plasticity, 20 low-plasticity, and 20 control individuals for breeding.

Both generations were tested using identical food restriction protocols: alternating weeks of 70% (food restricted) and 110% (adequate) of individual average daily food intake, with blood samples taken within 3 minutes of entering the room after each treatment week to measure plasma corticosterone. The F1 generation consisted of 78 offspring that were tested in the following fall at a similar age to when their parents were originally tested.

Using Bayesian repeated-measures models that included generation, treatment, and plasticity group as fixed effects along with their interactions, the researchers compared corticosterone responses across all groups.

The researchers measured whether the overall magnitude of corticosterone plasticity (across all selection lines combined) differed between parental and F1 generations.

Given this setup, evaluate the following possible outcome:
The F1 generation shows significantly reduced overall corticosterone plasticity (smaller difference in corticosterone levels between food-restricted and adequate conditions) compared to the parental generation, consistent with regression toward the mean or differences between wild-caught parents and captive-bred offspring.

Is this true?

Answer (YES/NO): NO